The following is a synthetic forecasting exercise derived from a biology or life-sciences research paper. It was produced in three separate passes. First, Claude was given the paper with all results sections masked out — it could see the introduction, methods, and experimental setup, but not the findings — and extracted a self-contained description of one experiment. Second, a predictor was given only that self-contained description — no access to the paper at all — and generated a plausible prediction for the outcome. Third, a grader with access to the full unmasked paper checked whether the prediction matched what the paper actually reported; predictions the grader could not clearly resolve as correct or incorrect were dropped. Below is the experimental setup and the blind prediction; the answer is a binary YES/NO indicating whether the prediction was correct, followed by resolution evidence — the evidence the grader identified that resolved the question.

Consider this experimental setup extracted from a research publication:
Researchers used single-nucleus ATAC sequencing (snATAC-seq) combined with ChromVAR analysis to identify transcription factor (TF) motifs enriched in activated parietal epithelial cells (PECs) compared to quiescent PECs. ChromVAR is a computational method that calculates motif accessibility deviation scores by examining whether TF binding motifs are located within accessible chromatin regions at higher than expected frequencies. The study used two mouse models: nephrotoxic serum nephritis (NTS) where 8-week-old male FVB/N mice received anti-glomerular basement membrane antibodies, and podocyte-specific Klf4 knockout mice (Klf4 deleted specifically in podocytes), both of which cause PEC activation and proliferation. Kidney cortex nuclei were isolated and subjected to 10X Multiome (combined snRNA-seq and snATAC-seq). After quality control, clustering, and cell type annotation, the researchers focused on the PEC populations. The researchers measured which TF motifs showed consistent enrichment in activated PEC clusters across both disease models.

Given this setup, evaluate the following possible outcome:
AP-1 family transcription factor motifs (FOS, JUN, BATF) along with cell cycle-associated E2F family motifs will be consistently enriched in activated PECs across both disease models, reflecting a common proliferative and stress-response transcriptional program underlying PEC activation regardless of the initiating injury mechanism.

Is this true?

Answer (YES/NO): NO